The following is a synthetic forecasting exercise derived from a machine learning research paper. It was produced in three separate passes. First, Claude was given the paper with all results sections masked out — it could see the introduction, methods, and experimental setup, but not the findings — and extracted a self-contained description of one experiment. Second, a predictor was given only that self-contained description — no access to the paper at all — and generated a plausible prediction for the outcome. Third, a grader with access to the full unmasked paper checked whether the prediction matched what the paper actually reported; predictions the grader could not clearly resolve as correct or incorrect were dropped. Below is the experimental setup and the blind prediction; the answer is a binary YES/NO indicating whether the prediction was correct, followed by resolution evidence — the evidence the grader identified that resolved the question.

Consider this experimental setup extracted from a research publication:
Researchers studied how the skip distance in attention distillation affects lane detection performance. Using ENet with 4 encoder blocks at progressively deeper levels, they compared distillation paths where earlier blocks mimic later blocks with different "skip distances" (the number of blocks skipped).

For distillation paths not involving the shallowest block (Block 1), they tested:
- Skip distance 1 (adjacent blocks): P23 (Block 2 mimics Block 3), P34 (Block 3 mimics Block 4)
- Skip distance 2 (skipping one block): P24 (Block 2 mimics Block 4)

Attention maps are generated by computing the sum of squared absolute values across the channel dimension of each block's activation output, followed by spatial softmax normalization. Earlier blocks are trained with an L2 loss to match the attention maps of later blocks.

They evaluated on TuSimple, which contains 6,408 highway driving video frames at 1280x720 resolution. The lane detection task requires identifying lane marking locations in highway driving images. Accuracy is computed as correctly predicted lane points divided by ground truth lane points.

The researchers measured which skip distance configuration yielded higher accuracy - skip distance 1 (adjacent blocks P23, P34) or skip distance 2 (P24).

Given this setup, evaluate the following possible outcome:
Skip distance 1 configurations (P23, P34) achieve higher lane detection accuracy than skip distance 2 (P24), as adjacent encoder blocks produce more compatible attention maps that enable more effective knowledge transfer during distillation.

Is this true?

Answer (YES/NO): YES